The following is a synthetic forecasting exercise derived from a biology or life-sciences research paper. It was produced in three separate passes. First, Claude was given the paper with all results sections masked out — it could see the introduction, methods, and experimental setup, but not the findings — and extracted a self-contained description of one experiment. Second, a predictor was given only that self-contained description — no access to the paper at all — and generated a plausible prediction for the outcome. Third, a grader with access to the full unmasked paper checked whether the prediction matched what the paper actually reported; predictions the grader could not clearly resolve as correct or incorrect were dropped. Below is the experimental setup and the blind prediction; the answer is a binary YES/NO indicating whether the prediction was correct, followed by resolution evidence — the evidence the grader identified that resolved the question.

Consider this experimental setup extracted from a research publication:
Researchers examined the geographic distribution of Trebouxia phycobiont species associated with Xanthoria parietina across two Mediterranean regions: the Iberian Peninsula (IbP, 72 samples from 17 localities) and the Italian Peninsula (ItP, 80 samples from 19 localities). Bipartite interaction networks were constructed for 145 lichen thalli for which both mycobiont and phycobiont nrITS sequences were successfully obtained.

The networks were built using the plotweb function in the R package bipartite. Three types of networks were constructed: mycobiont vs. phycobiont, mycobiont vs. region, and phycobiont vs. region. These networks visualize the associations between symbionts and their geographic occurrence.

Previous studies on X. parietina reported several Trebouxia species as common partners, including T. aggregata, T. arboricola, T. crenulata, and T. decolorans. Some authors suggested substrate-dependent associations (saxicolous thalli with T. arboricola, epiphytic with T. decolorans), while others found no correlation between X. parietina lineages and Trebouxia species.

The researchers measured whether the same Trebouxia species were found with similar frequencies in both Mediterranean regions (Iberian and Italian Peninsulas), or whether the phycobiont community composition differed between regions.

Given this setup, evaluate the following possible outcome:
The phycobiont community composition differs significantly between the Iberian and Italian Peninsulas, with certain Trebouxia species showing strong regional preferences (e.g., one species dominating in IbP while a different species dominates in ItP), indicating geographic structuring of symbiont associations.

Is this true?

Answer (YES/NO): NO